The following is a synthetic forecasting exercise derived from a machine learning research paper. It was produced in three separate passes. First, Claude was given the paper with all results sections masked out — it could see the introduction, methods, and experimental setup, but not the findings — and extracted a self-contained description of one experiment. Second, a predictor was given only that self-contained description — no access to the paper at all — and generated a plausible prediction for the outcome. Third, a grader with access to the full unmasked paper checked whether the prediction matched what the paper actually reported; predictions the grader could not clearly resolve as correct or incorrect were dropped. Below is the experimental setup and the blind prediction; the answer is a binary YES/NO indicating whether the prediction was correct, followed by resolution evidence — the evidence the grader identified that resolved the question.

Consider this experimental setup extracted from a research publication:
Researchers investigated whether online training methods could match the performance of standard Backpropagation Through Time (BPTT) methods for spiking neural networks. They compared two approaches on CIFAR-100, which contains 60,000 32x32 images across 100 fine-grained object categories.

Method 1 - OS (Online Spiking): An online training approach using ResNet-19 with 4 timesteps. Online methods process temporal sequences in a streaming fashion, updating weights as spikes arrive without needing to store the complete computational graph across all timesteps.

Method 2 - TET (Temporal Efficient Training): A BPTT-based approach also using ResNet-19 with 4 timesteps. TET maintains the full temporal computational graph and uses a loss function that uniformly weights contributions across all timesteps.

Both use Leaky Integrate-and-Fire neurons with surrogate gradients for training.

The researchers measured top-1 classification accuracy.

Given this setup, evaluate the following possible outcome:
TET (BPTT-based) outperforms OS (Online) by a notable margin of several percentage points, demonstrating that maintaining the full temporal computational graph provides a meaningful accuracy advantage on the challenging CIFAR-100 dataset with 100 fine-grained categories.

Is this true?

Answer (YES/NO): NO